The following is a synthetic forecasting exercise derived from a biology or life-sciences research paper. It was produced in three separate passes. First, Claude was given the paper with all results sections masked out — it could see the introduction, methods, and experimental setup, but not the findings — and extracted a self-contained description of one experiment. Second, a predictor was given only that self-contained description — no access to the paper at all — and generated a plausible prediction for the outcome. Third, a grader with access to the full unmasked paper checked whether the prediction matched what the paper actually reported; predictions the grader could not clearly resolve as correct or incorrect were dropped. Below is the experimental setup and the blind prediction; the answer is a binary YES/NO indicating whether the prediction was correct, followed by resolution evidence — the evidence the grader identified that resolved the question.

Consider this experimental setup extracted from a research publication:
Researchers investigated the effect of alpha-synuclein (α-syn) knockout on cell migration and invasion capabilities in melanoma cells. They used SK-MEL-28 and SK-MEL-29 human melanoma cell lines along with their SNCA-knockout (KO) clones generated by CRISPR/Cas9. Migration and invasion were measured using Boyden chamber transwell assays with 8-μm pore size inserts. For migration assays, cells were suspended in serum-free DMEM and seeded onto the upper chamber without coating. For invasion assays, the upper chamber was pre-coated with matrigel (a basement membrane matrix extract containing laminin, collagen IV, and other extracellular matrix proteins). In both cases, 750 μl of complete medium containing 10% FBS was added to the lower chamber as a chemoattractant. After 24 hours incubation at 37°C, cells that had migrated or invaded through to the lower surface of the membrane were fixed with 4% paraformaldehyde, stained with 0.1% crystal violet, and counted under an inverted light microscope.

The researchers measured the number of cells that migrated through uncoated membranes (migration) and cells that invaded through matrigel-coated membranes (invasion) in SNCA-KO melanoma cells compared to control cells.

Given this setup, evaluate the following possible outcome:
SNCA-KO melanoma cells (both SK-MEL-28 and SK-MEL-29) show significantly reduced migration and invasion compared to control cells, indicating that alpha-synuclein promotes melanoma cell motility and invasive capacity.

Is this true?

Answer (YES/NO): NO